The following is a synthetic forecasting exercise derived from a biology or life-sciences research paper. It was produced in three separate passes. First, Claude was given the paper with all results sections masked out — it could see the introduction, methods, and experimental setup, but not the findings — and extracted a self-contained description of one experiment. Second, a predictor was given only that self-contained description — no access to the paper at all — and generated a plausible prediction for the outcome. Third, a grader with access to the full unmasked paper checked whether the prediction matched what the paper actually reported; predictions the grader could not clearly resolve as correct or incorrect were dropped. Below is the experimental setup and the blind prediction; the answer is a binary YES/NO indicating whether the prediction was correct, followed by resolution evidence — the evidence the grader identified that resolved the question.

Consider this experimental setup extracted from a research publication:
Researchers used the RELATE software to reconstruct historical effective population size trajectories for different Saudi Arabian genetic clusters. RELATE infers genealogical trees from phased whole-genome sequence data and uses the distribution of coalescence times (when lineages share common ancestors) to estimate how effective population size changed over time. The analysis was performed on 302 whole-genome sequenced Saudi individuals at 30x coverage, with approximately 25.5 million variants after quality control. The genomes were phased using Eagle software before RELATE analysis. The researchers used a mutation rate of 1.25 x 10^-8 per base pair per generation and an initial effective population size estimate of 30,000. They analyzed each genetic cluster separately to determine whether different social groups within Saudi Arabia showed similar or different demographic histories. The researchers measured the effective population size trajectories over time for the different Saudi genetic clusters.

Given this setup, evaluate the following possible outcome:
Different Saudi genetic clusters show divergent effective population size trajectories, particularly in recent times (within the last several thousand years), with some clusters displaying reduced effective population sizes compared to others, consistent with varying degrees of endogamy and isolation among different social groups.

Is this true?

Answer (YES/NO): YES